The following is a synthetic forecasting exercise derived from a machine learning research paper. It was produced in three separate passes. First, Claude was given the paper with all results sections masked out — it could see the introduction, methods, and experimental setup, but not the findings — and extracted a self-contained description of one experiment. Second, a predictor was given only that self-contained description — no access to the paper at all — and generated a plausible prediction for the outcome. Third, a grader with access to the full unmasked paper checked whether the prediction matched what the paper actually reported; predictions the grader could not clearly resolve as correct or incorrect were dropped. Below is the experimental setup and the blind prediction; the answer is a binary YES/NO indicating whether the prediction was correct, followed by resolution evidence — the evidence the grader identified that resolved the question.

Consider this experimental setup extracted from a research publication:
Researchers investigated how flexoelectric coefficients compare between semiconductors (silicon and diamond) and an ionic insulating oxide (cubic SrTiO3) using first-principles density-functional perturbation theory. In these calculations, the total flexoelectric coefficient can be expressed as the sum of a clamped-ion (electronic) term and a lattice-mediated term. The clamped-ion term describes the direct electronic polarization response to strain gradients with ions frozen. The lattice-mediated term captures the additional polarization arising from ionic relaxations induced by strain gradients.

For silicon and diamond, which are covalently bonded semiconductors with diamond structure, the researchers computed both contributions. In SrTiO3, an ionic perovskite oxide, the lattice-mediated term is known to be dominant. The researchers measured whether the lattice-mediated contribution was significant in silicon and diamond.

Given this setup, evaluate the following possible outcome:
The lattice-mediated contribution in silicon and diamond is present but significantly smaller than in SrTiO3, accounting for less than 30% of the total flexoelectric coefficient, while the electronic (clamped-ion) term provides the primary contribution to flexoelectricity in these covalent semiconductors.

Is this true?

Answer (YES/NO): NO